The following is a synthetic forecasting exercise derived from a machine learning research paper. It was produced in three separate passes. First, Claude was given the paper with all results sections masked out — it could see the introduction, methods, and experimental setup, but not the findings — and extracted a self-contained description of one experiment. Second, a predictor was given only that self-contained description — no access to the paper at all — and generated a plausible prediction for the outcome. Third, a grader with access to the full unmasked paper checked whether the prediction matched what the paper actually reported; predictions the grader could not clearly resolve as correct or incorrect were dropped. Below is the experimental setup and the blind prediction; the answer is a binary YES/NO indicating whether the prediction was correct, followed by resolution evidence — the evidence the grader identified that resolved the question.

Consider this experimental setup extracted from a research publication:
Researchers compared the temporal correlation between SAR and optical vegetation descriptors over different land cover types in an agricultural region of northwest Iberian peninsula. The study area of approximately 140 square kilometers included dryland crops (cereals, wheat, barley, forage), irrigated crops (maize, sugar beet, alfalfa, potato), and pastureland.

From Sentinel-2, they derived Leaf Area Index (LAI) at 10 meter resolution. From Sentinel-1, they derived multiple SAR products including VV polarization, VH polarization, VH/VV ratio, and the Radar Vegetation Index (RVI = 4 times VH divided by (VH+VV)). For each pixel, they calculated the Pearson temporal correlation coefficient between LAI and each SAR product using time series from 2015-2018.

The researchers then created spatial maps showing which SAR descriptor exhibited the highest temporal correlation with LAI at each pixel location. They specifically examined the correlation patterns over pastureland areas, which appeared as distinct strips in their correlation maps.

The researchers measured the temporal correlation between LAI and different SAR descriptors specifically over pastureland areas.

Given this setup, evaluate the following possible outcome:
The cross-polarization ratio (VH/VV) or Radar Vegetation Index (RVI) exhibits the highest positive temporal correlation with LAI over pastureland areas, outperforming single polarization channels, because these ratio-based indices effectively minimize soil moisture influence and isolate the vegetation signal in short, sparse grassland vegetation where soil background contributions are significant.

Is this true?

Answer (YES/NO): NO